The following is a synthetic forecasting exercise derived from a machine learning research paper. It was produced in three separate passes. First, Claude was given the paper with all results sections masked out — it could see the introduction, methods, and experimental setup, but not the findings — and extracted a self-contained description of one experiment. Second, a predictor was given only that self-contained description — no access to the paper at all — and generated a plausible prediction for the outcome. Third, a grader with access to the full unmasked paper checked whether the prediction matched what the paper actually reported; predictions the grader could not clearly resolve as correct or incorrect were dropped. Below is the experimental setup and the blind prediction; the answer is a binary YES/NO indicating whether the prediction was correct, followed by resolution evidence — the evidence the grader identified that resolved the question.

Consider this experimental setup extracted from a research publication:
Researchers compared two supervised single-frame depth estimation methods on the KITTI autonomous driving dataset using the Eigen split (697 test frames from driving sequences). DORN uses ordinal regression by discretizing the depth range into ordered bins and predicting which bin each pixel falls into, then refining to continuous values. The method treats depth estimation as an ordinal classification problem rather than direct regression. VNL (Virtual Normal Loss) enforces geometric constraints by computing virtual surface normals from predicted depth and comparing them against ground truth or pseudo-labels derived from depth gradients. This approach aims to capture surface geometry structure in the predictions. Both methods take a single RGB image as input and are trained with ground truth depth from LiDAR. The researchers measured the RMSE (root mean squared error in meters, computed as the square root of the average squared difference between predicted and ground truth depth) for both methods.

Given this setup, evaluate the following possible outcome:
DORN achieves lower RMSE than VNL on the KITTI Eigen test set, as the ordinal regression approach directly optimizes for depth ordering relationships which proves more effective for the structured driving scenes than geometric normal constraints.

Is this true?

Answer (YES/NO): YES